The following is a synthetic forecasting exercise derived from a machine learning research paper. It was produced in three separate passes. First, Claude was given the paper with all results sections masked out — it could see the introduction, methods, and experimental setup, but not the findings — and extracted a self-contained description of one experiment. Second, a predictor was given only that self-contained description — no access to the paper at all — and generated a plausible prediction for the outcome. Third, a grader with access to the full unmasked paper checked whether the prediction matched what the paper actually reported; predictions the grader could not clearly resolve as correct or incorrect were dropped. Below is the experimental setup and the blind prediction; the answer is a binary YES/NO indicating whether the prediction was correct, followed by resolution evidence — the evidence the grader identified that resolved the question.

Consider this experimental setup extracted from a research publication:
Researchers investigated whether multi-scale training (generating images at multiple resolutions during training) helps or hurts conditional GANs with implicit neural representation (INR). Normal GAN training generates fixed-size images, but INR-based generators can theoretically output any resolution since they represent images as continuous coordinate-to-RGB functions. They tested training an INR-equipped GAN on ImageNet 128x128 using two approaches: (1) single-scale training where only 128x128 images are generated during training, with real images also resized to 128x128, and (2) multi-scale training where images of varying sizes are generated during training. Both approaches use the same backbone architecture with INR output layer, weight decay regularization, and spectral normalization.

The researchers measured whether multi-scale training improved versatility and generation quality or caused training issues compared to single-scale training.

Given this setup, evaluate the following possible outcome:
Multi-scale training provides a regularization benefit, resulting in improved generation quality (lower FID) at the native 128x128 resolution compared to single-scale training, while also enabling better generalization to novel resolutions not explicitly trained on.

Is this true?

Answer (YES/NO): NO